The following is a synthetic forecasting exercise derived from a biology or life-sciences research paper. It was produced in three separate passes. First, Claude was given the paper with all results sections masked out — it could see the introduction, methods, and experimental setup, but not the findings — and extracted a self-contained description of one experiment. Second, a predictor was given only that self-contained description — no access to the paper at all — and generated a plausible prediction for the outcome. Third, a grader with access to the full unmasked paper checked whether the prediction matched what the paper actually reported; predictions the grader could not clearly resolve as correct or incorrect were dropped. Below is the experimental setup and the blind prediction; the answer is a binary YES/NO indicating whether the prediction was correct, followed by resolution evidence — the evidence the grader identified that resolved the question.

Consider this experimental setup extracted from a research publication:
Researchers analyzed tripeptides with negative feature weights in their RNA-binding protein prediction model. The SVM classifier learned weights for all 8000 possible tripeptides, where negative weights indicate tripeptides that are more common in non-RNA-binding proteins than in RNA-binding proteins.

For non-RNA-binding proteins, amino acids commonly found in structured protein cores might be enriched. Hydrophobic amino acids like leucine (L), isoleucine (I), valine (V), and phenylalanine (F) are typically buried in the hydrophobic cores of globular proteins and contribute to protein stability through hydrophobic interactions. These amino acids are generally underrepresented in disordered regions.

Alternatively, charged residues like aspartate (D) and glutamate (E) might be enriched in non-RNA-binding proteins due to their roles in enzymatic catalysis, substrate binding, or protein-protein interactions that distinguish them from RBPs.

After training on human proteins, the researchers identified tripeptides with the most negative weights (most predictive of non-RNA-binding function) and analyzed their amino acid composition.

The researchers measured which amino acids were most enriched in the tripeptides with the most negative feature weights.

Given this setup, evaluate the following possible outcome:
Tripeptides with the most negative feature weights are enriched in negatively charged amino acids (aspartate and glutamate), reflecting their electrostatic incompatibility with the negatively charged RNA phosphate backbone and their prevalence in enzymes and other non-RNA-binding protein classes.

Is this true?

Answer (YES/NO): NO